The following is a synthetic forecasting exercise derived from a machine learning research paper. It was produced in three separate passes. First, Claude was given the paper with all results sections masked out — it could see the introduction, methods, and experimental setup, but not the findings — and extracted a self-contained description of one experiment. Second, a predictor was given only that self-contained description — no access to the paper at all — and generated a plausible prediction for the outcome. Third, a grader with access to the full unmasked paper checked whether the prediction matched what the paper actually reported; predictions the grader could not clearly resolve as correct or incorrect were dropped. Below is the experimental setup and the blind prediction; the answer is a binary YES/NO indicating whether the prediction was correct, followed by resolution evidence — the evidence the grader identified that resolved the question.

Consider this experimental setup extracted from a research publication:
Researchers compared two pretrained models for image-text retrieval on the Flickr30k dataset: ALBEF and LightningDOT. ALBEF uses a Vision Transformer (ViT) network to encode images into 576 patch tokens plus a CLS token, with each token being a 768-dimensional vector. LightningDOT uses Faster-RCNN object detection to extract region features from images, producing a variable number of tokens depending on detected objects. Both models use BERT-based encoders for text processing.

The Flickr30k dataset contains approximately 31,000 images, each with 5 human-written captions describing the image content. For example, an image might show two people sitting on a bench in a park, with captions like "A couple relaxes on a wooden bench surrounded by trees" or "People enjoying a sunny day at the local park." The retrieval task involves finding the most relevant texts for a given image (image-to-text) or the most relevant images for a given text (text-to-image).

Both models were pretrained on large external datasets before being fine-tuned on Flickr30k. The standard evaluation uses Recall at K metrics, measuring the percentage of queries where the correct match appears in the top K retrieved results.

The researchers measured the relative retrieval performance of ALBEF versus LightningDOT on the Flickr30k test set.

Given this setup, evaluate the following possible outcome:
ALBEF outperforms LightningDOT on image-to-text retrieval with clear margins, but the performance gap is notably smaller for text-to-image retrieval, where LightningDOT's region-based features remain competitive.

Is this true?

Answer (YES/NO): NO